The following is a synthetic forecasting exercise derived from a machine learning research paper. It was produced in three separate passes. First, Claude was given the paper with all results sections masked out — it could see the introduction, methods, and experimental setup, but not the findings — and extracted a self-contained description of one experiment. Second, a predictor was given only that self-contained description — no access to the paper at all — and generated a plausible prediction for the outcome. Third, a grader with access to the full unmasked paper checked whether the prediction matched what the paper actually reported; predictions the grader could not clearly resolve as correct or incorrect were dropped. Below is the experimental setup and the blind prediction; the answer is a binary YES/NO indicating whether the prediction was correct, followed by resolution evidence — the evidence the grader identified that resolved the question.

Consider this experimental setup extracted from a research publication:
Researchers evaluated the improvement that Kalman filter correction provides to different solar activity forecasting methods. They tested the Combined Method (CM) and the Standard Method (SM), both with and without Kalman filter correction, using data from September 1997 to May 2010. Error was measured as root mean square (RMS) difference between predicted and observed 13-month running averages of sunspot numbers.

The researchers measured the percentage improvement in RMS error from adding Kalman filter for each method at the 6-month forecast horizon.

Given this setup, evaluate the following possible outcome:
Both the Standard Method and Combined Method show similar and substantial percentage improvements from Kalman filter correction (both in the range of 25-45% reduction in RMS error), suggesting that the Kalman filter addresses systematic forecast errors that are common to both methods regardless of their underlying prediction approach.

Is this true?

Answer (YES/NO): NO